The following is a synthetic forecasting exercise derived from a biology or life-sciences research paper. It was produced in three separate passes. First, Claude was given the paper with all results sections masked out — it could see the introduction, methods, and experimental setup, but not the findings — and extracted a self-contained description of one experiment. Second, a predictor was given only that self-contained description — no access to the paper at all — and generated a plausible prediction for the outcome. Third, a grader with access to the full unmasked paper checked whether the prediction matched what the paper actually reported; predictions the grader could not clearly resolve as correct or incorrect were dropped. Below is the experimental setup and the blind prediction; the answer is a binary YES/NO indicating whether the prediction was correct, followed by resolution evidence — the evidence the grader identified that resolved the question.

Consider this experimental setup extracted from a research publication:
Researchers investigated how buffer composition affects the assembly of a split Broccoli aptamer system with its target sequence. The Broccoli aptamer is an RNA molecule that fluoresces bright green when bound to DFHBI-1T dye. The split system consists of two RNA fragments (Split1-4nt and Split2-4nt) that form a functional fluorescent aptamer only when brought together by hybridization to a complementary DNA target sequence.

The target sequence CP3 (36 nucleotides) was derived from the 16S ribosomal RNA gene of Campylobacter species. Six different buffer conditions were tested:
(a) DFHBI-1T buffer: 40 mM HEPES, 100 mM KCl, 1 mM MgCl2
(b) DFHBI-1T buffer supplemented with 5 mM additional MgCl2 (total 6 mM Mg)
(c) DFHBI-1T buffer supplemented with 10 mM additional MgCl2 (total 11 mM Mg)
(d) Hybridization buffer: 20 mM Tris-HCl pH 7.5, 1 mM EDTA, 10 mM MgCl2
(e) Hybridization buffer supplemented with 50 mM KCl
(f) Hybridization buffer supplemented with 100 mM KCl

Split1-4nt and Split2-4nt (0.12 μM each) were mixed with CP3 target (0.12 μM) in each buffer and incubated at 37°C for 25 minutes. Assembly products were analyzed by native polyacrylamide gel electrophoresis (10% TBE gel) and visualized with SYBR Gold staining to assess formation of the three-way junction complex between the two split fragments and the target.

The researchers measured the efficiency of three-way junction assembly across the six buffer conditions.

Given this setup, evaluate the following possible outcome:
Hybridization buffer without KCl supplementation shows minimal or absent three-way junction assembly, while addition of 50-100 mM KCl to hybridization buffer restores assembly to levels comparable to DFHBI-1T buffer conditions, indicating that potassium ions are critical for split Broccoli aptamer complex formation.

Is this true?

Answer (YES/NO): NO